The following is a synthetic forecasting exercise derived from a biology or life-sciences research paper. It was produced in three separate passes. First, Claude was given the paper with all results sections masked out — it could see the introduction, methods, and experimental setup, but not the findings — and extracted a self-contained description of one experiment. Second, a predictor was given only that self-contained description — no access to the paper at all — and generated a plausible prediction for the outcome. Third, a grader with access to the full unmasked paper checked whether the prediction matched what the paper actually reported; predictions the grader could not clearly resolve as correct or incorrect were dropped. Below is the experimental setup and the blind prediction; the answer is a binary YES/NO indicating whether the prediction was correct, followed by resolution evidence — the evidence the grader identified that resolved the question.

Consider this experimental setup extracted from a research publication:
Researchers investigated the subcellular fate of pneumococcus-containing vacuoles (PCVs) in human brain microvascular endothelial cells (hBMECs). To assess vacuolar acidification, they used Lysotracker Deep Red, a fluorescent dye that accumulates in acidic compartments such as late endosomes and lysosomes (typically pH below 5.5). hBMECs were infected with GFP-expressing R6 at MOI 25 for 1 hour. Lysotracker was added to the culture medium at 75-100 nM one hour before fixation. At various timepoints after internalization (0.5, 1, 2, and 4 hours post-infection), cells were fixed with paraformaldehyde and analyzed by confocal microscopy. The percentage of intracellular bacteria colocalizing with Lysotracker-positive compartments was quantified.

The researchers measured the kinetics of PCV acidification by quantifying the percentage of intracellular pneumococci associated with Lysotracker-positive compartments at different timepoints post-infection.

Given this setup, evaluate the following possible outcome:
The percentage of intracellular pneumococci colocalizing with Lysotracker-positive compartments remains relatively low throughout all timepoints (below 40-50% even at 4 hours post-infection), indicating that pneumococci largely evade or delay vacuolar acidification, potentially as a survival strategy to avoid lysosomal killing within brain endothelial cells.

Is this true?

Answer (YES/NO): NO